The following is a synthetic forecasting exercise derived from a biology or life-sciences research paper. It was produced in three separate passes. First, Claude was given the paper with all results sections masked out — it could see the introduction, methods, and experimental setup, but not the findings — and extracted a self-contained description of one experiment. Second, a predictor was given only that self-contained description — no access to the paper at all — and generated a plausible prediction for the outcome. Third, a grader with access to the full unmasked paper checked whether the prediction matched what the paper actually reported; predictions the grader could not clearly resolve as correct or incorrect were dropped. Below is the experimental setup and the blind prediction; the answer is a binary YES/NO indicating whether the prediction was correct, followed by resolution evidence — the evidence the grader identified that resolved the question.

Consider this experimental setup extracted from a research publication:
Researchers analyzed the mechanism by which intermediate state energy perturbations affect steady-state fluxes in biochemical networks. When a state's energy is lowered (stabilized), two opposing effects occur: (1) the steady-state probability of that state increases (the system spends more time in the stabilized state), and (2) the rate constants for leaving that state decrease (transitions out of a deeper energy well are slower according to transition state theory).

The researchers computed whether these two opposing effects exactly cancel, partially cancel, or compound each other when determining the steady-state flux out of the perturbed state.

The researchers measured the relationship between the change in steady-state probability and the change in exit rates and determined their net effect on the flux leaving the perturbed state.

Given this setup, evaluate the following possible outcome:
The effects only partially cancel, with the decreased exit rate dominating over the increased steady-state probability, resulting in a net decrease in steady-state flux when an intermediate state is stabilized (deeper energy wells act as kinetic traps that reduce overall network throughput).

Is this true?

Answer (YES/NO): NO